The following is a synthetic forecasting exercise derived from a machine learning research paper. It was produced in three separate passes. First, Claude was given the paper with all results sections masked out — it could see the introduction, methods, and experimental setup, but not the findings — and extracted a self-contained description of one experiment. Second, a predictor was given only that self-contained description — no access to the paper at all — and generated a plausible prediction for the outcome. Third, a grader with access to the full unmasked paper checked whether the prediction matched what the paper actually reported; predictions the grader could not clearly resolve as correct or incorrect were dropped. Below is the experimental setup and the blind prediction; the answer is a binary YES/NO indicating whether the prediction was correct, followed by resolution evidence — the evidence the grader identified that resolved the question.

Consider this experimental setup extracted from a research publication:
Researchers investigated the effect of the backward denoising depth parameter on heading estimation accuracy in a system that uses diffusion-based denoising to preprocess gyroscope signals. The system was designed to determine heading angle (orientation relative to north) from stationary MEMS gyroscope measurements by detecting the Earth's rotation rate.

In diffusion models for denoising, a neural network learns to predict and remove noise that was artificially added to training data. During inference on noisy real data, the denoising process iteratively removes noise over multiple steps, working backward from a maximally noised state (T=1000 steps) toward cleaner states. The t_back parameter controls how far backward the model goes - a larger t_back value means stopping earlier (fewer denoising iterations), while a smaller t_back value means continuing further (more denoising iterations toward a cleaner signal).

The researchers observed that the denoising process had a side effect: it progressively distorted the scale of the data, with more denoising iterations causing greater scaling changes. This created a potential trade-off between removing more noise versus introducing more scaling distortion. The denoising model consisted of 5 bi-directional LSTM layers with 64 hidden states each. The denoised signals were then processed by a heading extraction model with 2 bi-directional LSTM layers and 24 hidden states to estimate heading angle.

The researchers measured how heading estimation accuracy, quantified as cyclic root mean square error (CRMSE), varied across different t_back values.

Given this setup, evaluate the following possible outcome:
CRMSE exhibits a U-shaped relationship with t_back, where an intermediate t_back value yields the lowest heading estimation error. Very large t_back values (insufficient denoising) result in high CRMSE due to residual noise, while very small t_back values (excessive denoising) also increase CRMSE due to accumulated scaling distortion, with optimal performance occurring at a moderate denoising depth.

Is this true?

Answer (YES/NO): NO